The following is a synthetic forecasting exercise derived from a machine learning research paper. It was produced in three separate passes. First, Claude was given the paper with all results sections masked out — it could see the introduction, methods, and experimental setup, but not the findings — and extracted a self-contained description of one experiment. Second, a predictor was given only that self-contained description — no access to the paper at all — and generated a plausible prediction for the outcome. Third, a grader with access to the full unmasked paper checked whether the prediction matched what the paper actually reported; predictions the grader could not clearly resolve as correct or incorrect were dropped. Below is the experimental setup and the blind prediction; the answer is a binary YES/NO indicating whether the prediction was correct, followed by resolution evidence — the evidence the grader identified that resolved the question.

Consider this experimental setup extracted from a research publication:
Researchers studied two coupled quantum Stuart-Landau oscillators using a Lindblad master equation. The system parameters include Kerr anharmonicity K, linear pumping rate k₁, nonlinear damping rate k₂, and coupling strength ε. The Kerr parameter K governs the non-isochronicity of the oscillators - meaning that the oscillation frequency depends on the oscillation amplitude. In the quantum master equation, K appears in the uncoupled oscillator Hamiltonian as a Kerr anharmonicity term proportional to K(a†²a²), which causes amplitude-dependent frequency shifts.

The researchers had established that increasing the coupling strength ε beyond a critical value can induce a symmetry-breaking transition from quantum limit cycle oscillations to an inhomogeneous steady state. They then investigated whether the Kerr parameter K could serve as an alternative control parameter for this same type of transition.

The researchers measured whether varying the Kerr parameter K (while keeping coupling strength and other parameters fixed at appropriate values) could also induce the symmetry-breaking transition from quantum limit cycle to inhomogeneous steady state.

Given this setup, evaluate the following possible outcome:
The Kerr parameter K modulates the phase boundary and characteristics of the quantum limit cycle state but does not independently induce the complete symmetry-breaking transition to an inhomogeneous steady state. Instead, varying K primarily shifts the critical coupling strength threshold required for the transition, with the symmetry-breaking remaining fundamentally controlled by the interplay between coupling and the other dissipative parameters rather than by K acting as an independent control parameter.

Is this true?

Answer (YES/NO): NO